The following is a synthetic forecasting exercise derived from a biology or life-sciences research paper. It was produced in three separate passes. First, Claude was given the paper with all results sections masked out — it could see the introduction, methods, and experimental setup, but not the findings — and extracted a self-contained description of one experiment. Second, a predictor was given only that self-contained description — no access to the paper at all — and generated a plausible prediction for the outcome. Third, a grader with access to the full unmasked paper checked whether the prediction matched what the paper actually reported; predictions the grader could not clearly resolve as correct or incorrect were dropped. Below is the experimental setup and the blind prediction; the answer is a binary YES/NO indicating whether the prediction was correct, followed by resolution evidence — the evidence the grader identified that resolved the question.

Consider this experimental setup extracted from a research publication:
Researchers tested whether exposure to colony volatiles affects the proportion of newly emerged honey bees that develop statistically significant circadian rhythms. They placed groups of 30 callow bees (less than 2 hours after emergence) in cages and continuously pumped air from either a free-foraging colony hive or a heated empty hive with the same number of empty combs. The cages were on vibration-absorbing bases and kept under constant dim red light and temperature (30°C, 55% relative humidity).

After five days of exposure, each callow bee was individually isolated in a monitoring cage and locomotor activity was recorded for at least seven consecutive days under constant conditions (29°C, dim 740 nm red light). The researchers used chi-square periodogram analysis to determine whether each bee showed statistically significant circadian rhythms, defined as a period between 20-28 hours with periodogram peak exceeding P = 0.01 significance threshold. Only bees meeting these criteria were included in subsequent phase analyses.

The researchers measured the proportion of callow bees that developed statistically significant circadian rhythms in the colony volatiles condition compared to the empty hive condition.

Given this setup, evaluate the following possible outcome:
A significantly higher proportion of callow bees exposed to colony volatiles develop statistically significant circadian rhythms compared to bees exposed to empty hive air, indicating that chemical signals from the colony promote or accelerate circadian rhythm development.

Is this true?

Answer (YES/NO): NO